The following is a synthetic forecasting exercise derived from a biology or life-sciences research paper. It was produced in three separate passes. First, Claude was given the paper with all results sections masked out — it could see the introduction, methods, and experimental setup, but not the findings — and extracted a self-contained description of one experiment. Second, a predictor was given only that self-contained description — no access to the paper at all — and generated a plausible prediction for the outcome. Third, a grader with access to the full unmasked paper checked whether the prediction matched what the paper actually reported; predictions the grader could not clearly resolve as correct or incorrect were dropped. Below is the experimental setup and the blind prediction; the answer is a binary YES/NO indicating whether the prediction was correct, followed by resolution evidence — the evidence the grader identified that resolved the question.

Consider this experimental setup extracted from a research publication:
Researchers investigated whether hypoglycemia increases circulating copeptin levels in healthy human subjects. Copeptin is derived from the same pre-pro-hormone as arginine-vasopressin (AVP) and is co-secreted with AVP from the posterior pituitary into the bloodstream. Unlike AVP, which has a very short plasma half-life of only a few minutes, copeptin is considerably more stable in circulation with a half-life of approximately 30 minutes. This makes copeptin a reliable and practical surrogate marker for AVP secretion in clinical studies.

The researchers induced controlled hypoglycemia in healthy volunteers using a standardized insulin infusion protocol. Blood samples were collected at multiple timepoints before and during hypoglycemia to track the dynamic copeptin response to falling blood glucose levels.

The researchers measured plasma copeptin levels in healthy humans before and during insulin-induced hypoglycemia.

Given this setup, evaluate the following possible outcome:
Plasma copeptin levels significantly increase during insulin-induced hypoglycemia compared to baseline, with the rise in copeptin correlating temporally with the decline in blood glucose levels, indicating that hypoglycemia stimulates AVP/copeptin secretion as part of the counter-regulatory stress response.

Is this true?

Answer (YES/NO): YES